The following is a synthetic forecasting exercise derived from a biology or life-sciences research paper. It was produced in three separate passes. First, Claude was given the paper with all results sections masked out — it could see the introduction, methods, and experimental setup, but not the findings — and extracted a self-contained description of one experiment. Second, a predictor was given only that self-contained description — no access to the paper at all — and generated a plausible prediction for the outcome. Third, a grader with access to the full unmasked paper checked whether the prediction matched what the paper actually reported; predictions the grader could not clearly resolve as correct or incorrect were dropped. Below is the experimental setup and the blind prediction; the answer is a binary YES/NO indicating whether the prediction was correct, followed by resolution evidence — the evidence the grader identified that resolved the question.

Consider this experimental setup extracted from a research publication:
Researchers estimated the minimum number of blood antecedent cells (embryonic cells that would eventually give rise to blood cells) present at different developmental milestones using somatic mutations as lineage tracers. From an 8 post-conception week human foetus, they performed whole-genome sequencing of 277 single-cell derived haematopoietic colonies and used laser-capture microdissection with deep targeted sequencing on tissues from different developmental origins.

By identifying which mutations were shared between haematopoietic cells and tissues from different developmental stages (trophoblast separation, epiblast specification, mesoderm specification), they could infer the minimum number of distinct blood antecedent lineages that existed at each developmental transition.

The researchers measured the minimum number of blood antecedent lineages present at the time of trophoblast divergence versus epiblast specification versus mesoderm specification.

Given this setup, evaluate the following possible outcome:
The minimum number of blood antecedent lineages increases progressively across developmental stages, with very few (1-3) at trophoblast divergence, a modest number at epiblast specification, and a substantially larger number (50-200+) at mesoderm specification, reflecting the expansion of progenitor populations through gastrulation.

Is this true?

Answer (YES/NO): NO